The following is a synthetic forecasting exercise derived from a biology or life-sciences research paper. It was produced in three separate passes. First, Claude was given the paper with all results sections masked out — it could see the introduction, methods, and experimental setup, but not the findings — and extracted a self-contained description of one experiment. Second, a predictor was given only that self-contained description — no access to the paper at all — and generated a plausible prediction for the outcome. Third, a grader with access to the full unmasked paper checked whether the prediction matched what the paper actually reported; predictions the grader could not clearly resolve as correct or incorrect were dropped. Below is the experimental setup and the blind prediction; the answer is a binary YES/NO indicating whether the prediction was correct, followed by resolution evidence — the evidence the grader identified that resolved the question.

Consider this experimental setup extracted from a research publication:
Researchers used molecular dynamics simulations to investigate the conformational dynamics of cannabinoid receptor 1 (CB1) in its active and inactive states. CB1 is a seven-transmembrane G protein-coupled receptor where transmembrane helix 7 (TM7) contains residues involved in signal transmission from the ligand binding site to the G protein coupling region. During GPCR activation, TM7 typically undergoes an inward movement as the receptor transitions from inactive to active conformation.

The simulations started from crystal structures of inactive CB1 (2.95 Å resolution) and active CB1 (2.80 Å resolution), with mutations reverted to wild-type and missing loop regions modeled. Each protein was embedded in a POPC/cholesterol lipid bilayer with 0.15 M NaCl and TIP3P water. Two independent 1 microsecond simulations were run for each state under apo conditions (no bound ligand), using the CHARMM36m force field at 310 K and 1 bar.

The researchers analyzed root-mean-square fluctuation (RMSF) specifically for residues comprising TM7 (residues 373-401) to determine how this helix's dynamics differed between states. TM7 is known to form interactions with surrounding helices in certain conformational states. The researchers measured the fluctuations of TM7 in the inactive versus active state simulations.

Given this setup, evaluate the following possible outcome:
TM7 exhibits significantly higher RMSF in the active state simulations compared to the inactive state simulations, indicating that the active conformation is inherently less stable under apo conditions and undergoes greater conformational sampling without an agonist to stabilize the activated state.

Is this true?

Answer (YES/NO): NO